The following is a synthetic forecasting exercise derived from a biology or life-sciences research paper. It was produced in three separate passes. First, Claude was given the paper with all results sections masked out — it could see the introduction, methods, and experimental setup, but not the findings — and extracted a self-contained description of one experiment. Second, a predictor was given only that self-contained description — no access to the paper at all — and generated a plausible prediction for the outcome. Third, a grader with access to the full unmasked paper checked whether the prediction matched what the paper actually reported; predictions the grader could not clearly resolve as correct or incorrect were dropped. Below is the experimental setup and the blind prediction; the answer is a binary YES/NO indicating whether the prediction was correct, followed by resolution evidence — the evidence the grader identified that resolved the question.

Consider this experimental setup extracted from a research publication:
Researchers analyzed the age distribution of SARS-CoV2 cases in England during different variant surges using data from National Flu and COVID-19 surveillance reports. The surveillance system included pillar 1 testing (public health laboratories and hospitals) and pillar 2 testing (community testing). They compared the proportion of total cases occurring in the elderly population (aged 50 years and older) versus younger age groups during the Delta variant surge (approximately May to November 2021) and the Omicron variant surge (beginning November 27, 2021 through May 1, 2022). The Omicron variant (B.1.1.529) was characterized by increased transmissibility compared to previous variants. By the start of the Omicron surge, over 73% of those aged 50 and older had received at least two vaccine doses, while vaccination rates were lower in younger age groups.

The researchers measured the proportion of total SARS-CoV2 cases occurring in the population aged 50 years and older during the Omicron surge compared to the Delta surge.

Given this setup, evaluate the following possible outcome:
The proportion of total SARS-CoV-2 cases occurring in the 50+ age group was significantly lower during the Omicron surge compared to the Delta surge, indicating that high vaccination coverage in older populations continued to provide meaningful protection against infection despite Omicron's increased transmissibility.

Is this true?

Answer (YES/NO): NO